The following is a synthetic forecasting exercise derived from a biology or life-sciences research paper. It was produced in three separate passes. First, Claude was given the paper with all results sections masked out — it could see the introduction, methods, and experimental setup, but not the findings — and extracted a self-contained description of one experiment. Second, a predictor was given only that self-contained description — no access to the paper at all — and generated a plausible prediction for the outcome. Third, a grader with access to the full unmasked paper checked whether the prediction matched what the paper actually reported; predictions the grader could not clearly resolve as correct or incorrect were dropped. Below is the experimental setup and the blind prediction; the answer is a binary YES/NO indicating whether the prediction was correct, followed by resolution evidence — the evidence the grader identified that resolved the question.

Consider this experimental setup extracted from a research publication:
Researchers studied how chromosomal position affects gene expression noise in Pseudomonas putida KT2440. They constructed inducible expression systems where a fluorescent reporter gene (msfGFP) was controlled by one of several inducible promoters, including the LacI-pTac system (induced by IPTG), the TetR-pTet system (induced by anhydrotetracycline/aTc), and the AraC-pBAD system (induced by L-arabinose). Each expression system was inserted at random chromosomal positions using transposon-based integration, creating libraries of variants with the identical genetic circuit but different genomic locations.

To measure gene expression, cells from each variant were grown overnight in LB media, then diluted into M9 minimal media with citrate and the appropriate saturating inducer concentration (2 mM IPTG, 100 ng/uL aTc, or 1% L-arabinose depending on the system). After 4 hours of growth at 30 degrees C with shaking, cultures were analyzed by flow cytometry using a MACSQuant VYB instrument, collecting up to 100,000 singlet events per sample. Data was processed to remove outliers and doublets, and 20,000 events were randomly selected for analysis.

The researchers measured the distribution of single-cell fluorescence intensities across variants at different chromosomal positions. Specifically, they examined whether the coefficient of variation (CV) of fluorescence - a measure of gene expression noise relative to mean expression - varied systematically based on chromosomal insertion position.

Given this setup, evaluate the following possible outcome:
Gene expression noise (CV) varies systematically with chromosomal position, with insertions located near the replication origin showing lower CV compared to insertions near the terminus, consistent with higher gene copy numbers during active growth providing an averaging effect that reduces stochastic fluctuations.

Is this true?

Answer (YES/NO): NO